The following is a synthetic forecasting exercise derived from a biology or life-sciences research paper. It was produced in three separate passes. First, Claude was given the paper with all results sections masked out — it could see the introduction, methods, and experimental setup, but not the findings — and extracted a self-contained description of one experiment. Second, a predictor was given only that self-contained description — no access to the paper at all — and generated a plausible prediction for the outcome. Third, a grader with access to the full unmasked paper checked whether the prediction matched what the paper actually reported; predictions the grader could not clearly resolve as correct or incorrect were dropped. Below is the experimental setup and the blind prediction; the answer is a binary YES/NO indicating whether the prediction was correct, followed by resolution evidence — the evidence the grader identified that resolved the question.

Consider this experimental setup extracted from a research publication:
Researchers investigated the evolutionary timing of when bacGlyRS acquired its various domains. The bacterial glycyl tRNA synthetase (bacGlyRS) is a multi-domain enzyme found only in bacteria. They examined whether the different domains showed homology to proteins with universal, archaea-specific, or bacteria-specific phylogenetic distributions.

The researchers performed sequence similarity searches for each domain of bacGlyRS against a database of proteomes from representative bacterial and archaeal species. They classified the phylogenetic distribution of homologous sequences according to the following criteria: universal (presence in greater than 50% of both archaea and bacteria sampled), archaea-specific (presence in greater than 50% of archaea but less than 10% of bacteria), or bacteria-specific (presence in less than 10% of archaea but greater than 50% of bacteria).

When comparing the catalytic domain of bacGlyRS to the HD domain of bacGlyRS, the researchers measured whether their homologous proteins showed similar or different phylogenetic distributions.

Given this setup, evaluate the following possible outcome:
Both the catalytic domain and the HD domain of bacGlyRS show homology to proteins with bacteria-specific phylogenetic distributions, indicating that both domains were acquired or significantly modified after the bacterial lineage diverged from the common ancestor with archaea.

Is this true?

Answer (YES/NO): NO